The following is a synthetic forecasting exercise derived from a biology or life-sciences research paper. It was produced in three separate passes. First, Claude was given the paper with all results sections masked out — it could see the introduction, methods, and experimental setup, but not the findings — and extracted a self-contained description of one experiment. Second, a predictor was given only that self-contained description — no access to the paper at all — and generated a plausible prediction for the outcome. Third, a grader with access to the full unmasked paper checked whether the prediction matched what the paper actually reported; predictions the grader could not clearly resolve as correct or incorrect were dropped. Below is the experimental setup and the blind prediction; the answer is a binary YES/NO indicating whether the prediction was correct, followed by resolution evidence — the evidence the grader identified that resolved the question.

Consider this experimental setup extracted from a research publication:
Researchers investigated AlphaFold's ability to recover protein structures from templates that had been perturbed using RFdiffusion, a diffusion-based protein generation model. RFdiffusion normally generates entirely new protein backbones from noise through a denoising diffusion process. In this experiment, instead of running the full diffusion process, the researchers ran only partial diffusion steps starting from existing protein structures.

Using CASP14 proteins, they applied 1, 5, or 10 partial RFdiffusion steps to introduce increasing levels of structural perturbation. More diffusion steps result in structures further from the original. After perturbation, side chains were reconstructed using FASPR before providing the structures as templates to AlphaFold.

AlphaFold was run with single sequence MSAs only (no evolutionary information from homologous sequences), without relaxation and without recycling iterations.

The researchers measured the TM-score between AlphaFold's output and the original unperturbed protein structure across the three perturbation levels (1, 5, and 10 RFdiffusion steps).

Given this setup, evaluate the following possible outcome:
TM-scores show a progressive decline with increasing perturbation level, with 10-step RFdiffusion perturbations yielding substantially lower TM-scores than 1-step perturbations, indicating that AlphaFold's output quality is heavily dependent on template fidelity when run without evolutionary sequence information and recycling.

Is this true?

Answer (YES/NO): NO